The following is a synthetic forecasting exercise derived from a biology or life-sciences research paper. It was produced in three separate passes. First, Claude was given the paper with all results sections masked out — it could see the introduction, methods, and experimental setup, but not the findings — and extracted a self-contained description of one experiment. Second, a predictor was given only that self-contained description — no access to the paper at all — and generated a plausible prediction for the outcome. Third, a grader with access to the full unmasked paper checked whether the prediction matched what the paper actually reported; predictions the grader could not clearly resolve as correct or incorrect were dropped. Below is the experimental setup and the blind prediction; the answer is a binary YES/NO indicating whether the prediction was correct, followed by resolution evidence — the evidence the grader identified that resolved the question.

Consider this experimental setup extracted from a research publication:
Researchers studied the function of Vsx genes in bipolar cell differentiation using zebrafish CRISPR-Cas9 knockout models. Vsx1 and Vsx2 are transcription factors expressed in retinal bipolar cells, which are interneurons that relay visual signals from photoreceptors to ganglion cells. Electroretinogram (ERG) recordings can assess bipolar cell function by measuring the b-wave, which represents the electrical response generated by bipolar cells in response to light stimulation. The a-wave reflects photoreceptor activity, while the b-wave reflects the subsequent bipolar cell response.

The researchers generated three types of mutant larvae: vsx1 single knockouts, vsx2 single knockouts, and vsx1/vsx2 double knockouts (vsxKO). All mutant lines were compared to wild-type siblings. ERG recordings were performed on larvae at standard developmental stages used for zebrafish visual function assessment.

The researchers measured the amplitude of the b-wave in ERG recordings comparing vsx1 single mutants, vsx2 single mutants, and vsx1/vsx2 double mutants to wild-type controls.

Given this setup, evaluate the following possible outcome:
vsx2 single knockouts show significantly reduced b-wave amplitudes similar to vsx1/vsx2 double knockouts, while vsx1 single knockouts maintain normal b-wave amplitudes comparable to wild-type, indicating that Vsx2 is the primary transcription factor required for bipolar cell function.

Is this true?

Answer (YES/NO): NO